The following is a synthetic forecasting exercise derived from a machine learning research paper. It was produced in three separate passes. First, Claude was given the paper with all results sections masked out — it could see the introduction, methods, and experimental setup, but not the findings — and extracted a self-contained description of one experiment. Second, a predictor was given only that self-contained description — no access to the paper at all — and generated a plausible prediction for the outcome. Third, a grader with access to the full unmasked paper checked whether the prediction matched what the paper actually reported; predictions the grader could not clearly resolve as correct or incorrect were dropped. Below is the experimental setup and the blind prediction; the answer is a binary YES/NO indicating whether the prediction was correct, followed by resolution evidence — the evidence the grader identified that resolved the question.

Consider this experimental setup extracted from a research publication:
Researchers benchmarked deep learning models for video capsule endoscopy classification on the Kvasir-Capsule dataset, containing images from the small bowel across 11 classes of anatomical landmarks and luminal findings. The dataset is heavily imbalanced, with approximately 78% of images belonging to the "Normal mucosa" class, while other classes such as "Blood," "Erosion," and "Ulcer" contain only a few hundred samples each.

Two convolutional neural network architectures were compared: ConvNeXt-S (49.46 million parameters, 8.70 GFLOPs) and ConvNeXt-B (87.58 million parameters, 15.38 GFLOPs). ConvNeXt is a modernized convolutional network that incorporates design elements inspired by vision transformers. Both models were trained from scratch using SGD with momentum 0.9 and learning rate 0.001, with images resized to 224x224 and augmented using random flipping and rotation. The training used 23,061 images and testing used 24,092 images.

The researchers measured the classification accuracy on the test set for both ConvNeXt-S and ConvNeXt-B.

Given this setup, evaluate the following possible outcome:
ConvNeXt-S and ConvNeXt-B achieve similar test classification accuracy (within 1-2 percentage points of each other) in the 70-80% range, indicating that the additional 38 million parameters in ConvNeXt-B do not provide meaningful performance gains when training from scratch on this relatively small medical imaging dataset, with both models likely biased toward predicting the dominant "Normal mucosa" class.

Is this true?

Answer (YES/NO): NO